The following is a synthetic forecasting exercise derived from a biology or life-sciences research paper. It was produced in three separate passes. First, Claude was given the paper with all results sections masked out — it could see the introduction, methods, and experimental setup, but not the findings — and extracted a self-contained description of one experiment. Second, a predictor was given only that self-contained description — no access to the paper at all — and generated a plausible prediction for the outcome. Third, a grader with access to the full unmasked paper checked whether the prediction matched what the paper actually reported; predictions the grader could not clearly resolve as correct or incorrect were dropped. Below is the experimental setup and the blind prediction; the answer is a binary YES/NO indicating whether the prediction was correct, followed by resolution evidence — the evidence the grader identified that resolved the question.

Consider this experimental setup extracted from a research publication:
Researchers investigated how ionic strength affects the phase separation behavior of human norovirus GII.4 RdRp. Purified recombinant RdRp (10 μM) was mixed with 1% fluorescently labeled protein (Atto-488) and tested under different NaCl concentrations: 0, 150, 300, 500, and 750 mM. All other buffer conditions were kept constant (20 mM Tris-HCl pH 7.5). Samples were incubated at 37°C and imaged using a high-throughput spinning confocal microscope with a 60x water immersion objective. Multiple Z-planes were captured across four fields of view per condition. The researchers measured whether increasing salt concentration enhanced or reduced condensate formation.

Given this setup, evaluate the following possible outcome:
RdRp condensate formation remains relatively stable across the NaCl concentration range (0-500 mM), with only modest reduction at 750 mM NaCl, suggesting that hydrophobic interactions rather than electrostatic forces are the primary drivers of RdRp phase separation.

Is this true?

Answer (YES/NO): NO